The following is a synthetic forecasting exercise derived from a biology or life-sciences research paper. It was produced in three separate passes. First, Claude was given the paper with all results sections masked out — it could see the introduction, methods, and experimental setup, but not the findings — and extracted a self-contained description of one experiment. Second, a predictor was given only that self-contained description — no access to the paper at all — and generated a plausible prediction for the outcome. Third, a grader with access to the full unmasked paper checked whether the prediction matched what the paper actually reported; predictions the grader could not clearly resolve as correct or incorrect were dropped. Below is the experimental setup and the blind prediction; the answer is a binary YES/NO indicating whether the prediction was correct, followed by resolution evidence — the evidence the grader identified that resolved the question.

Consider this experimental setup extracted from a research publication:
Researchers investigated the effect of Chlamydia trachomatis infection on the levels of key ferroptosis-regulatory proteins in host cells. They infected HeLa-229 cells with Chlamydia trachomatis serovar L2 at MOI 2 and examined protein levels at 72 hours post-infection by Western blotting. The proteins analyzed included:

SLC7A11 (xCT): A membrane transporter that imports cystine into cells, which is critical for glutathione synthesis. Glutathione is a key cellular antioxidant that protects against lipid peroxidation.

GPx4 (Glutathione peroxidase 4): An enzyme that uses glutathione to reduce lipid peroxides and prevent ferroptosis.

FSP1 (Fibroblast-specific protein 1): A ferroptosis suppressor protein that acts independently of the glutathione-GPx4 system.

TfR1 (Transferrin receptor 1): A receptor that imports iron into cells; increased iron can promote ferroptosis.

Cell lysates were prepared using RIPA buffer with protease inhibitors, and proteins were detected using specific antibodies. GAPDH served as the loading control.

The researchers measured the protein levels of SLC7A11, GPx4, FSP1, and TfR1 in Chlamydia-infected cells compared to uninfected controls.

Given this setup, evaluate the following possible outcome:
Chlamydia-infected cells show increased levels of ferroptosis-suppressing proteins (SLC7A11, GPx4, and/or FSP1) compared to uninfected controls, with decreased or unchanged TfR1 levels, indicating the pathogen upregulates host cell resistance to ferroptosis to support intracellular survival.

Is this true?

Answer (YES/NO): NO